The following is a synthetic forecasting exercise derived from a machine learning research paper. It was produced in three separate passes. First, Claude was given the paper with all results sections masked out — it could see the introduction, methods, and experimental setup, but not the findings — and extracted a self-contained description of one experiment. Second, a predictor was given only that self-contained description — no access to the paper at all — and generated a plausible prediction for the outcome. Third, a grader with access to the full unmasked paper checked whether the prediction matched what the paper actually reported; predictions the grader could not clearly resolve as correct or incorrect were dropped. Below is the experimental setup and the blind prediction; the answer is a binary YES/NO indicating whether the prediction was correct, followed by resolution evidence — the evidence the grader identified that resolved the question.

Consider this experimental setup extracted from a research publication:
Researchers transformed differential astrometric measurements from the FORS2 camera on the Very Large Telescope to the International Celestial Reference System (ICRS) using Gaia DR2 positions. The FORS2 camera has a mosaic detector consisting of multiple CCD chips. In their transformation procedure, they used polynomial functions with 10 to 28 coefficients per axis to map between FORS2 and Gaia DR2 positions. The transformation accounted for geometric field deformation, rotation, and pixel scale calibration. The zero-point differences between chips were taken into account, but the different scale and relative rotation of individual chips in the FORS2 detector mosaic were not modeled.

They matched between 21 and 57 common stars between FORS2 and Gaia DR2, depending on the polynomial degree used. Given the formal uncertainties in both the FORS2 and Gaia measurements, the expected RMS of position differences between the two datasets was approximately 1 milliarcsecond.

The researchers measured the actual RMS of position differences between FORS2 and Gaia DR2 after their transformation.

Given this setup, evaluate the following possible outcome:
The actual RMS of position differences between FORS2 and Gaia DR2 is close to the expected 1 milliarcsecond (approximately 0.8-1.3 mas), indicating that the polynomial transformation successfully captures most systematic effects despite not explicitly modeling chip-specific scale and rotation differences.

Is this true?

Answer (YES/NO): NO